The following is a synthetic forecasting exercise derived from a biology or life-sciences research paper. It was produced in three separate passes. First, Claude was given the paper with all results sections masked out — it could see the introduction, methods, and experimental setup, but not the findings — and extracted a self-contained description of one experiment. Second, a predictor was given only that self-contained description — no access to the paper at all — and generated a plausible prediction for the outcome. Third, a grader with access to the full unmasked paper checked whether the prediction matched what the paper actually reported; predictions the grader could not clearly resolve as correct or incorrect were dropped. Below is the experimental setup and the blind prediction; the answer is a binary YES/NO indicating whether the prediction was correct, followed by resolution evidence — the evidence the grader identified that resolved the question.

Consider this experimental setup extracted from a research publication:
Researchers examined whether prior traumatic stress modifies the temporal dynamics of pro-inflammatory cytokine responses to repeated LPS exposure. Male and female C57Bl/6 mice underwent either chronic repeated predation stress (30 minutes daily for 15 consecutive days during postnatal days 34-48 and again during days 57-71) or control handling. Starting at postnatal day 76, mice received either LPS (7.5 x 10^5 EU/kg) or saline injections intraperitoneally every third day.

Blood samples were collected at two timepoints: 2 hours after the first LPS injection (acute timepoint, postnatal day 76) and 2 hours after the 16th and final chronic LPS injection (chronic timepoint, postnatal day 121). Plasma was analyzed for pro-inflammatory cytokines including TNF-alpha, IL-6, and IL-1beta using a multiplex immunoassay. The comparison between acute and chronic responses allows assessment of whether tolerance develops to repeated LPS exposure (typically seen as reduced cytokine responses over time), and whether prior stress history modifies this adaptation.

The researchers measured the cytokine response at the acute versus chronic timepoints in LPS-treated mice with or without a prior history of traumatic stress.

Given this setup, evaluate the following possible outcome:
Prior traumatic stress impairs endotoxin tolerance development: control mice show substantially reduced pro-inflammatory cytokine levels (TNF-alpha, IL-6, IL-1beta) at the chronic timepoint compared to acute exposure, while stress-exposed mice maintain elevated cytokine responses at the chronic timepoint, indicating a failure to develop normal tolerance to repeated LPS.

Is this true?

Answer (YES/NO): NO